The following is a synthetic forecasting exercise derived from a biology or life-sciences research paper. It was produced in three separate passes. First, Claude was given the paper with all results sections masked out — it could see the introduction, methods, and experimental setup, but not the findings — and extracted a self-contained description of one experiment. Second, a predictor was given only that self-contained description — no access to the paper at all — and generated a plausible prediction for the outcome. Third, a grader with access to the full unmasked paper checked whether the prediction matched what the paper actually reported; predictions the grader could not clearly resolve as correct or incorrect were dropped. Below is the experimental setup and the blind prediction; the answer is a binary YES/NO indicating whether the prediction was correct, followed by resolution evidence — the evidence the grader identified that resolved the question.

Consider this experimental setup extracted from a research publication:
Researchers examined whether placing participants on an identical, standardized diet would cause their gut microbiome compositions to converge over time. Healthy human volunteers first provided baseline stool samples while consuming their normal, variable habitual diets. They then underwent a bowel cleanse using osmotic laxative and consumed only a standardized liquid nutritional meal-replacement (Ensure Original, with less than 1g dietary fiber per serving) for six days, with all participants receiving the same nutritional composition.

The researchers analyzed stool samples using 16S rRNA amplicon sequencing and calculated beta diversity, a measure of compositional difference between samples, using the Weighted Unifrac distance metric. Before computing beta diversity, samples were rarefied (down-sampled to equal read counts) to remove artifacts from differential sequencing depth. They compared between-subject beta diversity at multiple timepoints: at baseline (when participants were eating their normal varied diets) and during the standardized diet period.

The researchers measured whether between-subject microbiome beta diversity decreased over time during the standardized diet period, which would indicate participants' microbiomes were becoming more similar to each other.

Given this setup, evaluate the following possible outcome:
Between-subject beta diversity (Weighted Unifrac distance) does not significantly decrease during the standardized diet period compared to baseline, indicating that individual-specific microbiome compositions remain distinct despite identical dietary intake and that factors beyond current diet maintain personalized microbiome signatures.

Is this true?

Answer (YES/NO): YES